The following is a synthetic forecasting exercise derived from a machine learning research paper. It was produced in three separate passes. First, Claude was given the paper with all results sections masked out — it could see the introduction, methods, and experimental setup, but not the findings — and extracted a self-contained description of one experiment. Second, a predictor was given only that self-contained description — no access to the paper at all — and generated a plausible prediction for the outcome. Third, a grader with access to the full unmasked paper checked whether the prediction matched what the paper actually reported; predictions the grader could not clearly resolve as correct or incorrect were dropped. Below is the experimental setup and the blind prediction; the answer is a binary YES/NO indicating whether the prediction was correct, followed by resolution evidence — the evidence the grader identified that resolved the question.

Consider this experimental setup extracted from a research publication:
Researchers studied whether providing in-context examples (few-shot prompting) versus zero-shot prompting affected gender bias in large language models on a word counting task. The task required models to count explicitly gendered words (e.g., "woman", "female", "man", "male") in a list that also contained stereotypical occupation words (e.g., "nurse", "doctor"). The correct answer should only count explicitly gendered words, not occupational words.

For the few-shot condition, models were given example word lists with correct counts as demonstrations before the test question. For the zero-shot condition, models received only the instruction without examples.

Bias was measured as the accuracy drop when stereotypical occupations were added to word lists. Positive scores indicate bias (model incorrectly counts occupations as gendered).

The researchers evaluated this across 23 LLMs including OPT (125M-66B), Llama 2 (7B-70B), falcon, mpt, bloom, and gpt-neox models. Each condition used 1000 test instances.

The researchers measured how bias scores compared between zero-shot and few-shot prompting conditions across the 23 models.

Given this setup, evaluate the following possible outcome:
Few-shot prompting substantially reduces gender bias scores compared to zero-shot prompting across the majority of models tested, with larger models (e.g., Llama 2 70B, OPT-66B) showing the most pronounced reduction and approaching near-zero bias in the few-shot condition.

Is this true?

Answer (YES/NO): NO